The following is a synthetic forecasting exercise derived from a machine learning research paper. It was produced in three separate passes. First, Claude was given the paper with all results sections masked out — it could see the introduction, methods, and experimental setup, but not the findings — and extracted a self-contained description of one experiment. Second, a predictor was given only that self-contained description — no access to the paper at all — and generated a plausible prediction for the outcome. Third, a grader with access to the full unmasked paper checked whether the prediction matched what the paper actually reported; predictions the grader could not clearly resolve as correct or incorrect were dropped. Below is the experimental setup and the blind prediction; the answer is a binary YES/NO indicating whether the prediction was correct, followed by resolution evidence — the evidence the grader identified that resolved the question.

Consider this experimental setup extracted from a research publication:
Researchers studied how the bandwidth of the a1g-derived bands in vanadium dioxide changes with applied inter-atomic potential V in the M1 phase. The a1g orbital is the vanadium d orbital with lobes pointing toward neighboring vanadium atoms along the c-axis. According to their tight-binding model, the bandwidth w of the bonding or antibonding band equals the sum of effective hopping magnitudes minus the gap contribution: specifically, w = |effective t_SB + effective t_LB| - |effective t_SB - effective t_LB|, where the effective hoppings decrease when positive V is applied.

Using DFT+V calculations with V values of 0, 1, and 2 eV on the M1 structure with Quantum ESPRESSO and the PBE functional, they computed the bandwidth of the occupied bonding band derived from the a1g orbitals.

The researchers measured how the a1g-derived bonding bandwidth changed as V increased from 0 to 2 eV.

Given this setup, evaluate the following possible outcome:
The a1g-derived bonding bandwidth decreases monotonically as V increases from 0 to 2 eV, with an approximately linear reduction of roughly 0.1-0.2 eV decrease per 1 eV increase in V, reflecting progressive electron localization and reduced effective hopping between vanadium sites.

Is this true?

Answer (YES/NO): NO